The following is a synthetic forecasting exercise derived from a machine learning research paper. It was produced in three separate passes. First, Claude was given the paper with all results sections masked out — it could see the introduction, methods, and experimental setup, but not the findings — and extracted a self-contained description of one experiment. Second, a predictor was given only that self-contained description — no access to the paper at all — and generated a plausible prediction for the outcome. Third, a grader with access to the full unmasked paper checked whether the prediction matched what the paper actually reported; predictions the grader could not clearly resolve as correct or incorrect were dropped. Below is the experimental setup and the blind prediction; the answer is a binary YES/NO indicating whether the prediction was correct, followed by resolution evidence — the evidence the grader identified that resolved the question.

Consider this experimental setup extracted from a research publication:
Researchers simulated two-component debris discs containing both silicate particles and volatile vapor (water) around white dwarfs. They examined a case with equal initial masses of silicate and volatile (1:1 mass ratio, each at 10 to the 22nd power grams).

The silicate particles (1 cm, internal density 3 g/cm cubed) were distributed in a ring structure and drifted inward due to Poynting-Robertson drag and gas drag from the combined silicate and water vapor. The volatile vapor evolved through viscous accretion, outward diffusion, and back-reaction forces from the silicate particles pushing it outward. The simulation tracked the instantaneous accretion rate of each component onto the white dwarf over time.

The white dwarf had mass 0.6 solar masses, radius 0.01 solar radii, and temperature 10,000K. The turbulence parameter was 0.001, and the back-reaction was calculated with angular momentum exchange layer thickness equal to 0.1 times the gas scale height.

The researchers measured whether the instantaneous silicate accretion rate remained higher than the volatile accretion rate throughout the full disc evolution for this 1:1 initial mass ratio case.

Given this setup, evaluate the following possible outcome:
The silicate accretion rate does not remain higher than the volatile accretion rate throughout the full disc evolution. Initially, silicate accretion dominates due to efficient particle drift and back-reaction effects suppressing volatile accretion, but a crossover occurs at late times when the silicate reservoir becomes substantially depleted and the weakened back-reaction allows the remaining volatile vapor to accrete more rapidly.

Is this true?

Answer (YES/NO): YES